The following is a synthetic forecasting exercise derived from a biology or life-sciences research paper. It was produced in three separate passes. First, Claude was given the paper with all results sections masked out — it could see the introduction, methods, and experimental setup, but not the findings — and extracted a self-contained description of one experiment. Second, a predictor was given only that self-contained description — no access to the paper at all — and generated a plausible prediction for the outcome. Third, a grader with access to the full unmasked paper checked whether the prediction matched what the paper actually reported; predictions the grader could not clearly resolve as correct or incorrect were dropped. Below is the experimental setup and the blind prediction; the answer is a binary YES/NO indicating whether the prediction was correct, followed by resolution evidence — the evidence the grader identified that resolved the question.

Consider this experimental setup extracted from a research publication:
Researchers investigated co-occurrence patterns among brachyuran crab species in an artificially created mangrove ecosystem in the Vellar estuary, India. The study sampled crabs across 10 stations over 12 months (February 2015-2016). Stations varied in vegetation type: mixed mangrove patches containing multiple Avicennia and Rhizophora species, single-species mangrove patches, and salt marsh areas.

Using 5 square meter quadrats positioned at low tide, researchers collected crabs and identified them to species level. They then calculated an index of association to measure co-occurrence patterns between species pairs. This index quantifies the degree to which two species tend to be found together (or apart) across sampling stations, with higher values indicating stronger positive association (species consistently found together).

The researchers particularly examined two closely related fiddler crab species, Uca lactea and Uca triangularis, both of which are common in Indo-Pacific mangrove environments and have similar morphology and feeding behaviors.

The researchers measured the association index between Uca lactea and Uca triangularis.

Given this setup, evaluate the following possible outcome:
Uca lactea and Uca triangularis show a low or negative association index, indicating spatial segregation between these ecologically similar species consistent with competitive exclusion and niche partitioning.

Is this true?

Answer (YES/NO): NO